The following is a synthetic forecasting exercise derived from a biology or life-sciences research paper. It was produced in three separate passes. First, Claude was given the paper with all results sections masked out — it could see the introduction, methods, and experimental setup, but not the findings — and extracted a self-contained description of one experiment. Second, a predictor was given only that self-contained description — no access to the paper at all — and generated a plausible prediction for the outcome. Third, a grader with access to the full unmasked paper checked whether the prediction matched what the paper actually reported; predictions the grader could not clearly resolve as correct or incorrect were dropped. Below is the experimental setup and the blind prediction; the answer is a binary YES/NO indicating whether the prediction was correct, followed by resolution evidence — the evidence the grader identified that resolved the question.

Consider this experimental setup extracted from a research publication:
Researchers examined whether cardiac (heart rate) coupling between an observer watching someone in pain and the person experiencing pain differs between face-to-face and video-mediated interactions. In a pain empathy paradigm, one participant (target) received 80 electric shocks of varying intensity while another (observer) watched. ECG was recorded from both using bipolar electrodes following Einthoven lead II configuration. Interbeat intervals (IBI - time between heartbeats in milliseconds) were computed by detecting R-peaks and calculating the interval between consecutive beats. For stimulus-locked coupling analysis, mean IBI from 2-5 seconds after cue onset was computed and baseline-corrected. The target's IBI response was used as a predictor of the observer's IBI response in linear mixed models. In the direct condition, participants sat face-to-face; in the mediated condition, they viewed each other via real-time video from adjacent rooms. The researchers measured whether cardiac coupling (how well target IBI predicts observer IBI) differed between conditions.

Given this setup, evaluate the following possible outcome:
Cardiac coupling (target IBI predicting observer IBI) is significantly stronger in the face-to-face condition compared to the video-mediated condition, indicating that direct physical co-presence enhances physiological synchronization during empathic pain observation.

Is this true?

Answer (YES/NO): NO